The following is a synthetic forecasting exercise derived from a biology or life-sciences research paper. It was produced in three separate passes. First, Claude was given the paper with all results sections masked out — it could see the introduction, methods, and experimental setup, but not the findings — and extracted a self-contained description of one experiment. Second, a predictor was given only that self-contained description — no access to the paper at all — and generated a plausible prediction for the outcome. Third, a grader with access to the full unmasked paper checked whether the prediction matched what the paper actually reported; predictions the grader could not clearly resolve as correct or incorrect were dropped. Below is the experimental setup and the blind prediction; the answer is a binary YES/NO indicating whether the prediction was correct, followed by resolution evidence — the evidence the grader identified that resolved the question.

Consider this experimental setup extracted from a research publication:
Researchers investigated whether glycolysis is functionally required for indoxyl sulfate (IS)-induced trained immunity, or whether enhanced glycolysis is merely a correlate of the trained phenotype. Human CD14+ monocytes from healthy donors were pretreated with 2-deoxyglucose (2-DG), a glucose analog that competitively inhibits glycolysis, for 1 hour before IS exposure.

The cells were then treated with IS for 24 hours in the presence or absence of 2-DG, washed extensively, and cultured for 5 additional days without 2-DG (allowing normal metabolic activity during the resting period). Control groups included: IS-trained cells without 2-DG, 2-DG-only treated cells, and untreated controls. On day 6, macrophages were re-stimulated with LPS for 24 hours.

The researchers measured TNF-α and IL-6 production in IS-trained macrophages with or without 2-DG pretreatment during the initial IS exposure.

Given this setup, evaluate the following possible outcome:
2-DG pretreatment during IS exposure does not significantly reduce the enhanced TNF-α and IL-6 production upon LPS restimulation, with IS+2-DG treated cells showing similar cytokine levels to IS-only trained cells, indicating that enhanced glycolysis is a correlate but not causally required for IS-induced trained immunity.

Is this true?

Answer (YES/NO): NO